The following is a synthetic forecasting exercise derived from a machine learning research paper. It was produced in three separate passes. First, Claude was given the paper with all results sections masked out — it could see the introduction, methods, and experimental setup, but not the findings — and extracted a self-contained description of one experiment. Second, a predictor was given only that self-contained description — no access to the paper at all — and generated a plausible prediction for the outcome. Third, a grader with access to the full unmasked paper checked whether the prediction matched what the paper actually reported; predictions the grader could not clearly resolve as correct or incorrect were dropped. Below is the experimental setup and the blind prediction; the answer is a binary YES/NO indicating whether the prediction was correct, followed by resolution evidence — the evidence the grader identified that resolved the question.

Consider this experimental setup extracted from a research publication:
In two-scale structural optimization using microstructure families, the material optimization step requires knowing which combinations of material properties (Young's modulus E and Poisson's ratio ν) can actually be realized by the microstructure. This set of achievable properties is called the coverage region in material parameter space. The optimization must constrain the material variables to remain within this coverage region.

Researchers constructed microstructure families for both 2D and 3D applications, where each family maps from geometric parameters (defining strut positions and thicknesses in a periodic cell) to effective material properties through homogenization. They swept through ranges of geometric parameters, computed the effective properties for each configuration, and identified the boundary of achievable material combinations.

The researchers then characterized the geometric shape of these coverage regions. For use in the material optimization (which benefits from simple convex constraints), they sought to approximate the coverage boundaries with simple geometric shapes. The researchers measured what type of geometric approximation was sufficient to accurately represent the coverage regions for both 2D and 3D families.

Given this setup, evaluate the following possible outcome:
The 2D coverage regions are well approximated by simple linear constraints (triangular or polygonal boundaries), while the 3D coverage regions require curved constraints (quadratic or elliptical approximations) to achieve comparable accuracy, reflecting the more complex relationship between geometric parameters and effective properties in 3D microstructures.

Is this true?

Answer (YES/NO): NO